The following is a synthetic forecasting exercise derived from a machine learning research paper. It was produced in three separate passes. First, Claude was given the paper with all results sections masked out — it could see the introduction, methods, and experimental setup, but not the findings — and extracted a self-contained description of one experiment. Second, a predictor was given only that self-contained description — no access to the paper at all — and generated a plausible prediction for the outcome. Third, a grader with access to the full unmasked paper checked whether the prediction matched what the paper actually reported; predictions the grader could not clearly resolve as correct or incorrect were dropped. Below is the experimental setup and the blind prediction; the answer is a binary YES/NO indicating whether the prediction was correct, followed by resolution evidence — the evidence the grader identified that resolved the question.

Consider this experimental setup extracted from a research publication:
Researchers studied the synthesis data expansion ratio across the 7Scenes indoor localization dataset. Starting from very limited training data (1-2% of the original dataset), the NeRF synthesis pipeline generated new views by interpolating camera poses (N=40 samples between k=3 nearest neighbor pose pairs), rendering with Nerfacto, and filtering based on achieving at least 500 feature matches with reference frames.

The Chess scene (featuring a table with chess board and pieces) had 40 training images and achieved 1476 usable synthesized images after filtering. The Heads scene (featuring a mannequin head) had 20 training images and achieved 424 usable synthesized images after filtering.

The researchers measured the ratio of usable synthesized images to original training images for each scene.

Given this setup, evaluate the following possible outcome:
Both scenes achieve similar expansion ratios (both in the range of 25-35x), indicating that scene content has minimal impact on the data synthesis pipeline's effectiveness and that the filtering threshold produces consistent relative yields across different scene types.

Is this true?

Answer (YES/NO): NO